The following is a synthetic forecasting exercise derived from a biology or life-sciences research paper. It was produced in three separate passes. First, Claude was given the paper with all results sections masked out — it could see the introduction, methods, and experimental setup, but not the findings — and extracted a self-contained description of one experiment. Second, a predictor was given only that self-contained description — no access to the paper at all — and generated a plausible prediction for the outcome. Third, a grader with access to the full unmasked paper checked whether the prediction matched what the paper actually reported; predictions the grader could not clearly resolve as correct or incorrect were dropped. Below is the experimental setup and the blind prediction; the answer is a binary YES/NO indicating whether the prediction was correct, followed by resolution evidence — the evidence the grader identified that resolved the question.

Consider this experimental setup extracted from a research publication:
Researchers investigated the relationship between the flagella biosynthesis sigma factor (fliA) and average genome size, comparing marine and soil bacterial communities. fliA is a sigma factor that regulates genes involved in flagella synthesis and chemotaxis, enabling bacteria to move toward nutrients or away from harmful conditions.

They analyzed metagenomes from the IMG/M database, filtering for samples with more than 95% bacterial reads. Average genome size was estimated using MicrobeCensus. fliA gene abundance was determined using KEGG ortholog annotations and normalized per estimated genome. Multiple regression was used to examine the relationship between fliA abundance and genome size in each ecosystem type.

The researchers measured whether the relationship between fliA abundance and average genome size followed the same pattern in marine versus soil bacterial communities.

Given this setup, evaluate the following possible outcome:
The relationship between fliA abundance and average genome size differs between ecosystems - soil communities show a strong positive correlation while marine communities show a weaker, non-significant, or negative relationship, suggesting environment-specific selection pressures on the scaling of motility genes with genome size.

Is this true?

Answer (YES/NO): NO